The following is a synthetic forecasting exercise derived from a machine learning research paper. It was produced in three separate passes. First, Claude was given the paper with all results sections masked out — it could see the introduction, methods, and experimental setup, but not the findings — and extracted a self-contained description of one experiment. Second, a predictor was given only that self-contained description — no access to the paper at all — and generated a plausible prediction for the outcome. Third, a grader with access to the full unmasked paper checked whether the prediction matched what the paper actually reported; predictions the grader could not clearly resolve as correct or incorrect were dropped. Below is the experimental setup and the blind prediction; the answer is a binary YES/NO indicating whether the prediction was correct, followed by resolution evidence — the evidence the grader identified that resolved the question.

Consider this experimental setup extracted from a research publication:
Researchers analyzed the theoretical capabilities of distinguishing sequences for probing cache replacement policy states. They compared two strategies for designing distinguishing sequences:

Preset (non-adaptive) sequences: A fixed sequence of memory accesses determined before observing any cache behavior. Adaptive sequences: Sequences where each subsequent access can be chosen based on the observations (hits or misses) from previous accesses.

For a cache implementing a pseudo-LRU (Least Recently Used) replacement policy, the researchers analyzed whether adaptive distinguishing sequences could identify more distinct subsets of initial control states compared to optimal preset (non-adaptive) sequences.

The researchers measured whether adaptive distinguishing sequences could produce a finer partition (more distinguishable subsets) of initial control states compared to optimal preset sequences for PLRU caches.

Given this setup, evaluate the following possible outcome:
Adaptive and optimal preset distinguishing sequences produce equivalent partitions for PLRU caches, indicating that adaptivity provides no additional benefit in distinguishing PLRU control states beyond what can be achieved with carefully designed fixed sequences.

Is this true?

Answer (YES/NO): YES